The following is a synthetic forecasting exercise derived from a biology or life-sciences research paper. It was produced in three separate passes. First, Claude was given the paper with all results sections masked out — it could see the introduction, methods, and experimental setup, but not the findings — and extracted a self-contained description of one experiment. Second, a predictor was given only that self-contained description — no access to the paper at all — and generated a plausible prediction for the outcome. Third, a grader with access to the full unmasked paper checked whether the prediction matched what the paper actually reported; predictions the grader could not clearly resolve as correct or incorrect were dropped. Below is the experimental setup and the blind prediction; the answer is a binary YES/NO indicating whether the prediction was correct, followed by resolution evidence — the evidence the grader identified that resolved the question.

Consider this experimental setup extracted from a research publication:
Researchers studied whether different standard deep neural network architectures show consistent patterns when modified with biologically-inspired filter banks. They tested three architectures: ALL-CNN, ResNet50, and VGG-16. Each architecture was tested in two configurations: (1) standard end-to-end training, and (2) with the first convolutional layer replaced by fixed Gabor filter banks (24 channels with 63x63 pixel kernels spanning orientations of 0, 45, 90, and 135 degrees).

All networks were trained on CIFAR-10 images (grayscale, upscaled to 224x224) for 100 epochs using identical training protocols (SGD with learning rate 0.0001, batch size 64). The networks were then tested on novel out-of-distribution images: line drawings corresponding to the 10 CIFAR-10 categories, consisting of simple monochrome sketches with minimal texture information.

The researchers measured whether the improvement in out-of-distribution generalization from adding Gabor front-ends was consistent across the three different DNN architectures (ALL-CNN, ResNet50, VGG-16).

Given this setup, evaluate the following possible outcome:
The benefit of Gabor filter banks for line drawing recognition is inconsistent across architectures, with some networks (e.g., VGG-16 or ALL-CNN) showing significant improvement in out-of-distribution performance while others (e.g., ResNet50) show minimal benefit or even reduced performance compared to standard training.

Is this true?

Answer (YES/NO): NO